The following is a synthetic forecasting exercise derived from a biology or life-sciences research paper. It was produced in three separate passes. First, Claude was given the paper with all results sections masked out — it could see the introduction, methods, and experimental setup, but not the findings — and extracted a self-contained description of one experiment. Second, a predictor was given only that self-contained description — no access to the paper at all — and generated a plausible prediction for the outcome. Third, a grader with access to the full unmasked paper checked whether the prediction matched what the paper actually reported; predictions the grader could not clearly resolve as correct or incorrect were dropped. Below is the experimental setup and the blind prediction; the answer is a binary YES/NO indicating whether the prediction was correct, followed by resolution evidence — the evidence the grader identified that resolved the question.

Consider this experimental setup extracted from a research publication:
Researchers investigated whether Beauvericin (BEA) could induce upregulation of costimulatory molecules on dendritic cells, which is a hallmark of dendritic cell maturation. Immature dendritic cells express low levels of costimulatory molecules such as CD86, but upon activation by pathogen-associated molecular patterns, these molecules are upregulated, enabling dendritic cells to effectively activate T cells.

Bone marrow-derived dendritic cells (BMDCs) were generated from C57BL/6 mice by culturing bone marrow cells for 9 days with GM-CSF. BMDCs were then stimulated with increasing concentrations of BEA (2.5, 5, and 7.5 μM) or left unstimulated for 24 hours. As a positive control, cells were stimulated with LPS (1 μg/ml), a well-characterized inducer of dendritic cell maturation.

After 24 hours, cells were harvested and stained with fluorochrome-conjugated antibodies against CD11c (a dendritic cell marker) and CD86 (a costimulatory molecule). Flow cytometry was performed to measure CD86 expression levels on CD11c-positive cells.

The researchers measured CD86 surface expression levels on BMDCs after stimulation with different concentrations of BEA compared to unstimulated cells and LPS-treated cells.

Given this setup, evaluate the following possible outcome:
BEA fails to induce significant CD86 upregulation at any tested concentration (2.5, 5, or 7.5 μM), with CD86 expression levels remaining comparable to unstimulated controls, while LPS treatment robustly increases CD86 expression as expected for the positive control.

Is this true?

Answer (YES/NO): NO